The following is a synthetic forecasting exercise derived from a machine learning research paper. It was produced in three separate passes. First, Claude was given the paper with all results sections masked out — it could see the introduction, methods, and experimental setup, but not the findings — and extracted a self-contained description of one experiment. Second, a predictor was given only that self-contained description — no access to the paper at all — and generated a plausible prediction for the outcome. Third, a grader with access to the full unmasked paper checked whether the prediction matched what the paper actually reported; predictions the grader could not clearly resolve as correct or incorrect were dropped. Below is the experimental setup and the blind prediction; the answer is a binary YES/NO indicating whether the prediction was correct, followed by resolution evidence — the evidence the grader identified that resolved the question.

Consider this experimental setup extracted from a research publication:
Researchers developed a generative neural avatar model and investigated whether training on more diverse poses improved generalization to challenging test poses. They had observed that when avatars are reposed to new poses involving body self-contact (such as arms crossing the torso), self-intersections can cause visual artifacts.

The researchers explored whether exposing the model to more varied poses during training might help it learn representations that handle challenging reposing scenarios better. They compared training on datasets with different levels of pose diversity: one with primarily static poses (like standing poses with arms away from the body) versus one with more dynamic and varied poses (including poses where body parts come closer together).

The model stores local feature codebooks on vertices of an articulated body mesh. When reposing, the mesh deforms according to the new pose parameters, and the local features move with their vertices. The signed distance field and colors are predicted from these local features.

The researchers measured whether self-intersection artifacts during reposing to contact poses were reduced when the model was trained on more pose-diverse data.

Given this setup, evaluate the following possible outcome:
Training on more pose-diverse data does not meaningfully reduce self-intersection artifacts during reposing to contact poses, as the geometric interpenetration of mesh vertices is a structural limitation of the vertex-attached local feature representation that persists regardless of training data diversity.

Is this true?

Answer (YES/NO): NO